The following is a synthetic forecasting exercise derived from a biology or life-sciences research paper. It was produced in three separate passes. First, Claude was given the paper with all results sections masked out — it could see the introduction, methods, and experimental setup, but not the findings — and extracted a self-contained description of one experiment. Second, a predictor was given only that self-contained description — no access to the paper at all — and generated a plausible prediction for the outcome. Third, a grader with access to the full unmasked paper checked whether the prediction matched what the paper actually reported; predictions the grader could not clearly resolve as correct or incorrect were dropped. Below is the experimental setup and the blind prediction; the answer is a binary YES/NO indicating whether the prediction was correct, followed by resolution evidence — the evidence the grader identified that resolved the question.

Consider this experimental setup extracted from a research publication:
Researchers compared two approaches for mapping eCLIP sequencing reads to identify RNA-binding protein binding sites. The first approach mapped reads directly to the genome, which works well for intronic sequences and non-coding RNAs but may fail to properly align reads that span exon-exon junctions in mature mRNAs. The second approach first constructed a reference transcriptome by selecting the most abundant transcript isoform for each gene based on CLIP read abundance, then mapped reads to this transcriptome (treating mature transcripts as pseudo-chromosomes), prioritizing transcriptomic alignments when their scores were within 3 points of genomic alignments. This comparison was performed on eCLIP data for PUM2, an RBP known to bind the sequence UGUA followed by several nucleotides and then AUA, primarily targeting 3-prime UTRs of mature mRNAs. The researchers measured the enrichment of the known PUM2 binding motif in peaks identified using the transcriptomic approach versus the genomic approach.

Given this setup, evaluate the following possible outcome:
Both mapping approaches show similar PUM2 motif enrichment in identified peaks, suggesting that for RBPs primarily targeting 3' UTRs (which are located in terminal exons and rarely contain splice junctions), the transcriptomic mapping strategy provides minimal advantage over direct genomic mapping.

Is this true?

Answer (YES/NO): YES